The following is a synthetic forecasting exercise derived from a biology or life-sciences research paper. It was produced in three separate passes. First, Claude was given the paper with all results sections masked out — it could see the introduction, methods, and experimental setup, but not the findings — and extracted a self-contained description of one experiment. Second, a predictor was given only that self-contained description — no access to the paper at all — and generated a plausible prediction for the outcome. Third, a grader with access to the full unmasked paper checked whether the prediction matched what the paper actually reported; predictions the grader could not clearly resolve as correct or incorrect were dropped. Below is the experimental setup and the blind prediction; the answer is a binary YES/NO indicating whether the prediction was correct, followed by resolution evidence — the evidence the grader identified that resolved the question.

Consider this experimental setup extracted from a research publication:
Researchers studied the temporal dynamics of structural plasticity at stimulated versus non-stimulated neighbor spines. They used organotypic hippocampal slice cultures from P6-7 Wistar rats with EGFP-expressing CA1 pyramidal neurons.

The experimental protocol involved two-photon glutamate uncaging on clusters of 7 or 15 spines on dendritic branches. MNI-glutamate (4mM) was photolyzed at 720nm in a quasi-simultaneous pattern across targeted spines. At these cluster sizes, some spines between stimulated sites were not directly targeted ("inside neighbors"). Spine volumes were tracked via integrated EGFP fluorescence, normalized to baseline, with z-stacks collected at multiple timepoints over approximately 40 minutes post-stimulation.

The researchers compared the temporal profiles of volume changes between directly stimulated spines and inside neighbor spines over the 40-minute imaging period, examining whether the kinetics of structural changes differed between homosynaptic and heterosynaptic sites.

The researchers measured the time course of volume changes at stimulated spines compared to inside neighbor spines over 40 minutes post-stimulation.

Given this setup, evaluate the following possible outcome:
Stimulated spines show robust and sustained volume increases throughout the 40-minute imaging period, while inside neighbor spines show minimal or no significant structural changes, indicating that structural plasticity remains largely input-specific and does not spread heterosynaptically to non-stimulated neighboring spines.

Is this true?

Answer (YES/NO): NO